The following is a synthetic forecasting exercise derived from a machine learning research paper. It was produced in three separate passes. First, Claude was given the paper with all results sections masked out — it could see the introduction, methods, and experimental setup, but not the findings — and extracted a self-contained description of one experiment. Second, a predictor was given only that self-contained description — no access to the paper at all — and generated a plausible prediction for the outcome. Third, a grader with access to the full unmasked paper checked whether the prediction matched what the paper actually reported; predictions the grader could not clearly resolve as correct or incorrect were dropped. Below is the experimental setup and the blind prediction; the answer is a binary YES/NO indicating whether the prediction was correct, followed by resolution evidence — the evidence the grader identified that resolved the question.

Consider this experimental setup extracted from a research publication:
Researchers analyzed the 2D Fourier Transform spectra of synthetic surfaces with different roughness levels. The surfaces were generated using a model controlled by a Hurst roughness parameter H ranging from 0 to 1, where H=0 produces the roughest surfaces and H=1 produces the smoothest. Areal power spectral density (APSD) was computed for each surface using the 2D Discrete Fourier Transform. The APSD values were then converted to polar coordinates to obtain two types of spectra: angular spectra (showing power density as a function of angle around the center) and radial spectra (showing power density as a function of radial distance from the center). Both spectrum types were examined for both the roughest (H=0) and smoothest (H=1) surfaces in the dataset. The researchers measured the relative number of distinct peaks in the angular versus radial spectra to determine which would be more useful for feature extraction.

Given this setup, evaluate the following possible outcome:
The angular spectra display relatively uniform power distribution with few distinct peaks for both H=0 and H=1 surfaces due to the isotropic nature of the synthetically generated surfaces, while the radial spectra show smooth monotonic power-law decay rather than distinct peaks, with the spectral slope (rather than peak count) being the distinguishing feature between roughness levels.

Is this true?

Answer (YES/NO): NO